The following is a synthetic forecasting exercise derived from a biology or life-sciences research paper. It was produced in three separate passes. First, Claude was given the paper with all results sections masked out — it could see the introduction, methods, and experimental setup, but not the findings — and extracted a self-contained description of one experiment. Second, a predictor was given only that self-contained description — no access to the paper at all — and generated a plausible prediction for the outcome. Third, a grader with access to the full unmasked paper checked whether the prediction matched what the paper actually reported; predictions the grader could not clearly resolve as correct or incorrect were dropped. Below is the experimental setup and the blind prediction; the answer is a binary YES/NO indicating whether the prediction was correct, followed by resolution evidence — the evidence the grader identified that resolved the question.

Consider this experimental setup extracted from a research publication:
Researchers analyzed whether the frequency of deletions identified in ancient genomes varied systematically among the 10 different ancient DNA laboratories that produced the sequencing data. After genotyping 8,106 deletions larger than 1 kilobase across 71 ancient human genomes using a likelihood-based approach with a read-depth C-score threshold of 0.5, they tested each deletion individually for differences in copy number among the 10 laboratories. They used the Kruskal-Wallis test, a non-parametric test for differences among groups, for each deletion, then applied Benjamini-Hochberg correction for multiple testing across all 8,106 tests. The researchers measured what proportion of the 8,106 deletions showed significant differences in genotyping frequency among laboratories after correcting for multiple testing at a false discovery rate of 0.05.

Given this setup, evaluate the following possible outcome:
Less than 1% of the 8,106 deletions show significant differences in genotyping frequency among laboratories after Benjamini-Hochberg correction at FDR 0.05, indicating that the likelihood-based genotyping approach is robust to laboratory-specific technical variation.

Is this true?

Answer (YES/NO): NO